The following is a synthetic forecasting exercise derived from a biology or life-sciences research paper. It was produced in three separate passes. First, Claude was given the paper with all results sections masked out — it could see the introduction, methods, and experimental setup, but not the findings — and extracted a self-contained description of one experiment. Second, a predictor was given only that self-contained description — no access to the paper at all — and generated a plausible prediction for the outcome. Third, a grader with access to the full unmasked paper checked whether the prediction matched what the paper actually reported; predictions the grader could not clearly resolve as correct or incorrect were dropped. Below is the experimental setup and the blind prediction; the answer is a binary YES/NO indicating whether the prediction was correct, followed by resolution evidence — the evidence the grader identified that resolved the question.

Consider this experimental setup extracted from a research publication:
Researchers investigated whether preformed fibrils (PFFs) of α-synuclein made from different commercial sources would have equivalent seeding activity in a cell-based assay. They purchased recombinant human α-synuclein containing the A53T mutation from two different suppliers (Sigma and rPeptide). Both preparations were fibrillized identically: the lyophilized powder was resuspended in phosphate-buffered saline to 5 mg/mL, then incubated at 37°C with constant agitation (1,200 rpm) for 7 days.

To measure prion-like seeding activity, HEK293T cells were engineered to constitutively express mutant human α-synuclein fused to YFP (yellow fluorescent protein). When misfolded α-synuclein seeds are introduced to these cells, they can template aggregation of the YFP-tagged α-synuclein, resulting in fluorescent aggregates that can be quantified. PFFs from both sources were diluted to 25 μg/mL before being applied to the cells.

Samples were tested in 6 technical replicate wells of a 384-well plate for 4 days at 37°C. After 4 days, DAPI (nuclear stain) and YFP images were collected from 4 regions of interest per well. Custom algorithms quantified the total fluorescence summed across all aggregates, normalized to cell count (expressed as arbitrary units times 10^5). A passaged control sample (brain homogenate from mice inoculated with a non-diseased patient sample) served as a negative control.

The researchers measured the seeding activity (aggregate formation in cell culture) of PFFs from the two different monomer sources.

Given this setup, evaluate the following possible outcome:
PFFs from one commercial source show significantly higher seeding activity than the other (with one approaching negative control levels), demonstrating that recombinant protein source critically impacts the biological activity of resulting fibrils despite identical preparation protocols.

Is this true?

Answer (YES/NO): NO